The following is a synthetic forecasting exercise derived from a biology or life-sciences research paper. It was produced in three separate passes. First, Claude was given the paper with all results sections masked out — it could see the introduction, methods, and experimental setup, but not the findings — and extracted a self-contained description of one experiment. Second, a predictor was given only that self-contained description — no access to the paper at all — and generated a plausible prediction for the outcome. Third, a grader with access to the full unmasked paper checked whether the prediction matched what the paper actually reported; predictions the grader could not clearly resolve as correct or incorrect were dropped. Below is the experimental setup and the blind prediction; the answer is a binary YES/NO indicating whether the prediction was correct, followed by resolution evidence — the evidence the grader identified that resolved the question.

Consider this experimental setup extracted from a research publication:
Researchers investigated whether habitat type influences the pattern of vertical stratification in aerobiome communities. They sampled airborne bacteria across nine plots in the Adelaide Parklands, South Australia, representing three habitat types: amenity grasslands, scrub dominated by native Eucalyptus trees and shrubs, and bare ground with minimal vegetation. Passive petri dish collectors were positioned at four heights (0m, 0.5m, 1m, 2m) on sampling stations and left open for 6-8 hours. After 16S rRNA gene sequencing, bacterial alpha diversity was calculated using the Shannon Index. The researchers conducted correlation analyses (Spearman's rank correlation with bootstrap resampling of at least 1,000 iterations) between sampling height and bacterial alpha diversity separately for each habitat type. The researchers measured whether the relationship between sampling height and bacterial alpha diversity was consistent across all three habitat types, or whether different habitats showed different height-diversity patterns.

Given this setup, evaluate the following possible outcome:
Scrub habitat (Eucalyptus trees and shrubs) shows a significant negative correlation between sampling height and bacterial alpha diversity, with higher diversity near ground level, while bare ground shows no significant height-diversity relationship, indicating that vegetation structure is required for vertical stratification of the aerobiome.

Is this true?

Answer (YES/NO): NO